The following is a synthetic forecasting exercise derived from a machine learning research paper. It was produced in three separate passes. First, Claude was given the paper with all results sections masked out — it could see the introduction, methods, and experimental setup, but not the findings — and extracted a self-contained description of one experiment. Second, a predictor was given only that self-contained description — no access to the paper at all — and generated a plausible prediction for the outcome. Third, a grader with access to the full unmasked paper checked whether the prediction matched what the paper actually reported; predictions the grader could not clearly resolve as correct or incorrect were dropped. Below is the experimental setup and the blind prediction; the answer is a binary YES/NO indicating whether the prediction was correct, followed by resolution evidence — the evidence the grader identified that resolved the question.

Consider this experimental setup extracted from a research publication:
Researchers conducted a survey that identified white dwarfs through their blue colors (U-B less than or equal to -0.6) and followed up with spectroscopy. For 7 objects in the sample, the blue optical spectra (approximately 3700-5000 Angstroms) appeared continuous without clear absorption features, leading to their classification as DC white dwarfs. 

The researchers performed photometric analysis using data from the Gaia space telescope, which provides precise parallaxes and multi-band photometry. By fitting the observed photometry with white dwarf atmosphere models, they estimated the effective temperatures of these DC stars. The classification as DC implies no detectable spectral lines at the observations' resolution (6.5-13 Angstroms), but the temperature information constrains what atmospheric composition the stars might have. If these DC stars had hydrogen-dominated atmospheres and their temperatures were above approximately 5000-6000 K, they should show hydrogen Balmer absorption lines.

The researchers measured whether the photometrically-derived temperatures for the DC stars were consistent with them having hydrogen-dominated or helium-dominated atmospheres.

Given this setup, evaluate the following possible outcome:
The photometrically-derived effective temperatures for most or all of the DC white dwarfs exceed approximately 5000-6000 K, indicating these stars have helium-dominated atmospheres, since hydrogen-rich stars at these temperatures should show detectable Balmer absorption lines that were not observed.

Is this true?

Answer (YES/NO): YES